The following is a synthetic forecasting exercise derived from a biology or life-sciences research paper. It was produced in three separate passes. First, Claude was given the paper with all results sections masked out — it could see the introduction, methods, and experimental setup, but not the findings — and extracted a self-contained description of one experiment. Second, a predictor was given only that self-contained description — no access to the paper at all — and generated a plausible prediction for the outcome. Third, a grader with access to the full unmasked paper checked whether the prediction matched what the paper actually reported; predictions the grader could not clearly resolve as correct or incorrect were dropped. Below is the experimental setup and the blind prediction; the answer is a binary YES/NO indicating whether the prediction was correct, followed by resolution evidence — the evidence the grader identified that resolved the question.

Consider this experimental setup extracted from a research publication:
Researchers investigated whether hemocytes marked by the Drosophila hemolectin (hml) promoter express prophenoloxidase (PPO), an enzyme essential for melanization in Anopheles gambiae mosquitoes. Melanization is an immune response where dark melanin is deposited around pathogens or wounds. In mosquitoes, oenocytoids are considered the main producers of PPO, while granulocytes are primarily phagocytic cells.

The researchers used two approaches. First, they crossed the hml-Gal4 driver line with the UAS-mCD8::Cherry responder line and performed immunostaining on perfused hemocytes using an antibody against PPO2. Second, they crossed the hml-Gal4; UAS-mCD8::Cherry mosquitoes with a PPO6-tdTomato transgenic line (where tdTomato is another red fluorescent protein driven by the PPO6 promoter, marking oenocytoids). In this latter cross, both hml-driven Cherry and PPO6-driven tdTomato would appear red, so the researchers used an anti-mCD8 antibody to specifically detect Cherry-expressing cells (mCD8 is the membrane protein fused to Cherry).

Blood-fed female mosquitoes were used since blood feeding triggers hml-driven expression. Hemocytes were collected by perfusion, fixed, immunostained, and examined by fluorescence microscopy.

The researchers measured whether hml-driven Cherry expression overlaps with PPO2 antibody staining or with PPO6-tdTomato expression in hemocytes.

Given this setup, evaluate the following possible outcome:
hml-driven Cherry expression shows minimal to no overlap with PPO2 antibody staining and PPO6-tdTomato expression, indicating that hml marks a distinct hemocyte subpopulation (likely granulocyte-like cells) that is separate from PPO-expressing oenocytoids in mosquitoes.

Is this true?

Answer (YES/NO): NO